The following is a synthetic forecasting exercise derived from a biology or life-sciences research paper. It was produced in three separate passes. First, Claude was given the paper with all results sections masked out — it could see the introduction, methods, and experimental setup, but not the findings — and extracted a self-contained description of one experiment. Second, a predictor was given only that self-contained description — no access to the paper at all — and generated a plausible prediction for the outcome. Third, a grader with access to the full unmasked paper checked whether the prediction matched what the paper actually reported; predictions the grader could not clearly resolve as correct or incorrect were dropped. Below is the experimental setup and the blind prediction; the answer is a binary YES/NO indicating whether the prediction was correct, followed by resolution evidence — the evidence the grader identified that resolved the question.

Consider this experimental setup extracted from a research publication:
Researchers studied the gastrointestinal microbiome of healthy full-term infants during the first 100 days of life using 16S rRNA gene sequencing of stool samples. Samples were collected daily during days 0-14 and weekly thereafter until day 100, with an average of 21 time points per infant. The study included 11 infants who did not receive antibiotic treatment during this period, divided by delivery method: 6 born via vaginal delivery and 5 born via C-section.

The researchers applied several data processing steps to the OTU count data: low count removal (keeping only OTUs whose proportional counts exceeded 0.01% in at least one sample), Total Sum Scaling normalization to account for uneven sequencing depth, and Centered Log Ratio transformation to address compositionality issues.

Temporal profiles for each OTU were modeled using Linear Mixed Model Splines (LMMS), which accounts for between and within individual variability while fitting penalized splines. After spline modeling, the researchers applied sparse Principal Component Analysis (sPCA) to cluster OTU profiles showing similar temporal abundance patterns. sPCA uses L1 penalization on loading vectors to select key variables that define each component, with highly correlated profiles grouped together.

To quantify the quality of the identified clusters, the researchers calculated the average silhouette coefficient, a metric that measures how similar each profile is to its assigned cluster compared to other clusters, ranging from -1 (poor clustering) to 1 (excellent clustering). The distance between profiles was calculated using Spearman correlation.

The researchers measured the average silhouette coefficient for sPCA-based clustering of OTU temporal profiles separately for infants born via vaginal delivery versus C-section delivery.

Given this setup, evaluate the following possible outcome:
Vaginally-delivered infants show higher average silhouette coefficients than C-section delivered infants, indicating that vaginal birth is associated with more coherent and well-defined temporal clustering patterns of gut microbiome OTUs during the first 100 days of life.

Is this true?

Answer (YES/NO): NO